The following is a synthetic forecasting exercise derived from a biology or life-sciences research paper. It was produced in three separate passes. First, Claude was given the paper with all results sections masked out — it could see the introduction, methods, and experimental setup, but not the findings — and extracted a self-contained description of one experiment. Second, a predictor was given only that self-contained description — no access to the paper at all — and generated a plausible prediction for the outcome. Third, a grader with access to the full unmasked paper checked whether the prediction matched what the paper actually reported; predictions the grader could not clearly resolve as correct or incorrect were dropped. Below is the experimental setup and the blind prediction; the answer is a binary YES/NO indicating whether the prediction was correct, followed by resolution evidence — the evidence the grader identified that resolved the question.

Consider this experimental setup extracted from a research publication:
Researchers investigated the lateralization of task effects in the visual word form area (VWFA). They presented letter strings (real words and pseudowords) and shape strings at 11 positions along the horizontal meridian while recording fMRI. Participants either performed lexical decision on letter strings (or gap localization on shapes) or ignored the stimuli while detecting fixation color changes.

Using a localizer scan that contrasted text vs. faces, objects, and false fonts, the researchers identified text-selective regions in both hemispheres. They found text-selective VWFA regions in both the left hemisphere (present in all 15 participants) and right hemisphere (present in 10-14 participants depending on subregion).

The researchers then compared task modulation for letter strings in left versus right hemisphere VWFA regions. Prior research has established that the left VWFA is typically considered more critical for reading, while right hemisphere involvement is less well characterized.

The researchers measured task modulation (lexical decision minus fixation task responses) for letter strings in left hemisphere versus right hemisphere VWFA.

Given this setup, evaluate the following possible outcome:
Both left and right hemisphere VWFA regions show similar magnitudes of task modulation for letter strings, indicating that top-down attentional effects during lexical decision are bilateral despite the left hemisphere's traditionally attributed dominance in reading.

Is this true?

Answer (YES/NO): YES